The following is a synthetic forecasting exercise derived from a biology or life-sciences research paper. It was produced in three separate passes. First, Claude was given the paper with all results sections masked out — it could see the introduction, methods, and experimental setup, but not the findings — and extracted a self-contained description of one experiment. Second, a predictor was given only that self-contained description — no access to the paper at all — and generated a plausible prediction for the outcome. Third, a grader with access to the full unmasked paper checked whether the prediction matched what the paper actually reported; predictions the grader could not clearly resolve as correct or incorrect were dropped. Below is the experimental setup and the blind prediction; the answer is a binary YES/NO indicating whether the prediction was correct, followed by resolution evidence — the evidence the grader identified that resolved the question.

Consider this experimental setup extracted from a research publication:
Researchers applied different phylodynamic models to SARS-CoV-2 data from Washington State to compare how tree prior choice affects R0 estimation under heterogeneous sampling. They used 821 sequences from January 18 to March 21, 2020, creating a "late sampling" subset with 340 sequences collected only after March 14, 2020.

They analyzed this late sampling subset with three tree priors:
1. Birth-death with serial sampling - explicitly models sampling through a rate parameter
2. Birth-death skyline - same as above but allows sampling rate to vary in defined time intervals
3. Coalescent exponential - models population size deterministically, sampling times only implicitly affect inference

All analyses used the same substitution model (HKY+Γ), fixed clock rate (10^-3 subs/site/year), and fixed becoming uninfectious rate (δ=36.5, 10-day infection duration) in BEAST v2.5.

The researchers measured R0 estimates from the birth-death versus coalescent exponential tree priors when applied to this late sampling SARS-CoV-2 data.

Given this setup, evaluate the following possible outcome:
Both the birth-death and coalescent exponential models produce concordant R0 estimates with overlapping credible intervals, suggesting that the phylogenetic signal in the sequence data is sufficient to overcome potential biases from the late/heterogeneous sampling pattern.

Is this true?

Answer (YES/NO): NO